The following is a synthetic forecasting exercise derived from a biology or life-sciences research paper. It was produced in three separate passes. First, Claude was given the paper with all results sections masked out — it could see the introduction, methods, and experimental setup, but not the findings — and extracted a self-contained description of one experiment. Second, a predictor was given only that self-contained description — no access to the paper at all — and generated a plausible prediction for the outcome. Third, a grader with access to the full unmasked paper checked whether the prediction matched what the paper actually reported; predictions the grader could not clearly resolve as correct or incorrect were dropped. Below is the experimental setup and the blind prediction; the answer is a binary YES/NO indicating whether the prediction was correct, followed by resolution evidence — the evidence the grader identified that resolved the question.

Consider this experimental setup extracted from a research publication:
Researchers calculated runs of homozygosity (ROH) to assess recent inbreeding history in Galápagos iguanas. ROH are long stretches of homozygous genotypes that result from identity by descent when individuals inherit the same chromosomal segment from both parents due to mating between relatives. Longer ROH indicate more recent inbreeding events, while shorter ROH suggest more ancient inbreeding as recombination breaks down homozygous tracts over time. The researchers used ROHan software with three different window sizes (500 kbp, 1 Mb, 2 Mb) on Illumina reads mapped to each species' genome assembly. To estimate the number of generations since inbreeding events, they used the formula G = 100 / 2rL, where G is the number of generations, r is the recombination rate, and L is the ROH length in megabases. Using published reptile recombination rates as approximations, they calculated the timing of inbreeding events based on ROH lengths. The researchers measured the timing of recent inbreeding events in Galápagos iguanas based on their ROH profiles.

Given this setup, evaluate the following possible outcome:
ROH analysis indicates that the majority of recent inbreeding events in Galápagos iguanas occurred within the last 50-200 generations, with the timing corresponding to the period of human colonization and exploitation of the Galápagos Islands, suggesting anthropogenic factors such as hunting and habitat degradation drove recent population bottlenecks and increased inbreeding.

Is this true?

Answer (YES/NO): NO